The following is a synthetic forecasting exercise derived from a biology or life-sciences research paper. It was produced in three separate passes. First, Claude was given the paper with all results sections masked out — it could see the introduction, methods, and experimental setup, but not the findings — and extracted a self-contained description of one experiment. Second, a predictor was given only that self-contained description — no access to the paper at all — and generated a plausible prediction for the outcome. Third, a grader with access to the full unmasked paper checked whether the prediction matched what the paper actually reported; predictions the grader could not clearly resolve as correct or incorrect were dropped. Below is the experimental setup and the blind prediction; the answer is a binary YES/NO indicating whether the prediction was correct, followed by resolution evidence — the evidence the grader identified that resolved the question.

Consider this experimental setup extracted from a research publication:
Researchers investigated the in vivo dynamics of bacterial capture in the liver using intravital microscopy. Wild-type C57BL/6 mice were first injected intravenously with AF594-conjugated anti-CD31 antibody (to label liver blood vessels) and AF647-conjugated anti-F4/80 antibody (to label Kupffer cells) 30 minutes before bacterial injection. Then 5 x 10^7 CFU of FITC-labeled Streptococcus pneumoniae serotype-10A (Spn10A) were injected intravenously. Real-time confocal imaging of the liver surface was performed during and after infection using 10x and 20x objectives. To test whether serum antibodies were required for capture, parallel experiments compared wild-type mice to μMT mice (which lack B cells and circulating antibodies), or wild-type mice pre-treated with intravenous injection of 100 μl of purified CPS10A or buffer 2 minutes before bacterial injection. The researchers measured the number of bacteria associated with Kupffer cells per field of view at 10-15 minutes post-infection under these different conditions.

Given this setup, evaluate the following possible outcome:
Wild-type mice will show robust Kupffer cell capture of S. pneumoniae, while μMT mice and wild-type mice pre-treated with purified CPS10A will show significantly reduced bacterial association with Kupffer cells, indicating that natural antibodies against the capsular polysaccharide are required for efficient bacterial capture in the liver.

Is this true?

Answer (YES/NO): YES